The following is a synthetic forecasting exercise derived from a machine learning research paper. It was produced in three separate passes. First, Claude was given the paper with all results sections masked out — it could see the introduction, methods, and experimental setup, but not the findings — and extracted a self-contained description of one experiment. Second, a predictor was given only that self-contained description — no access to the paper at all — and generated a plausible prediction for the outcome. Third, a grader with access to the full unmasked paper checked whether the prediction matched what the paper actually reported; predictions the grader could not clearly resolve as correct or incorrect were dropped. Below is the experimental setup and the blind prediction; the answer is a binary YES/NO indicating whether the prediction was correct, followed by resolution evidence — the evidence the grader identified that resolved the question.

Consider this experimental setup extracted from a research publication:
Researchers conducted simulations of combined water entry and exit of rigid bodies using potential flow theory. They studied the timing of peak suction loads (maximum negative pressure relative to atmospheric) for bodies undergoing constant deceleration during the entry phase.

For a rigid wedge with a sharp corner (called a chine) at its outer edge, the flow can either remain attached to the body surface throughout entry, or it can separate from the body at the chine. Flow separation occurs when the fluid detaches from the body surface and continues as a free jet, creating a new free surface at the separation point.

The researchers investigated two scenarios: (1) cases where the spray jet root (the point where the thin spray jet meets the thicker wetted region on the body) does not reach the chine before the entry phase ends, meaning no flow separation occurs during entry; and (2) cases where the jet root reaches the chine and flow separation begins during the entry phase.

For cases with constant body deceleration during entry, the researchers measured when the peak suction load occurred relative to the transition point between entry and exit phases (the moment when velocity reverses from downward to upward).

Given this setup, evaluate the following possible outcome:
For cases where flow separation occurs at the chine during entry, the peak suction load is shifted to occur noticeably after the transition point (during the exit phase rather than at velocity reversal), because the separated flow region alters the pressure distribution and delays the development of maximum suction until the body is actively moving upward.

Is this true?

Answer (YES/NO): NO